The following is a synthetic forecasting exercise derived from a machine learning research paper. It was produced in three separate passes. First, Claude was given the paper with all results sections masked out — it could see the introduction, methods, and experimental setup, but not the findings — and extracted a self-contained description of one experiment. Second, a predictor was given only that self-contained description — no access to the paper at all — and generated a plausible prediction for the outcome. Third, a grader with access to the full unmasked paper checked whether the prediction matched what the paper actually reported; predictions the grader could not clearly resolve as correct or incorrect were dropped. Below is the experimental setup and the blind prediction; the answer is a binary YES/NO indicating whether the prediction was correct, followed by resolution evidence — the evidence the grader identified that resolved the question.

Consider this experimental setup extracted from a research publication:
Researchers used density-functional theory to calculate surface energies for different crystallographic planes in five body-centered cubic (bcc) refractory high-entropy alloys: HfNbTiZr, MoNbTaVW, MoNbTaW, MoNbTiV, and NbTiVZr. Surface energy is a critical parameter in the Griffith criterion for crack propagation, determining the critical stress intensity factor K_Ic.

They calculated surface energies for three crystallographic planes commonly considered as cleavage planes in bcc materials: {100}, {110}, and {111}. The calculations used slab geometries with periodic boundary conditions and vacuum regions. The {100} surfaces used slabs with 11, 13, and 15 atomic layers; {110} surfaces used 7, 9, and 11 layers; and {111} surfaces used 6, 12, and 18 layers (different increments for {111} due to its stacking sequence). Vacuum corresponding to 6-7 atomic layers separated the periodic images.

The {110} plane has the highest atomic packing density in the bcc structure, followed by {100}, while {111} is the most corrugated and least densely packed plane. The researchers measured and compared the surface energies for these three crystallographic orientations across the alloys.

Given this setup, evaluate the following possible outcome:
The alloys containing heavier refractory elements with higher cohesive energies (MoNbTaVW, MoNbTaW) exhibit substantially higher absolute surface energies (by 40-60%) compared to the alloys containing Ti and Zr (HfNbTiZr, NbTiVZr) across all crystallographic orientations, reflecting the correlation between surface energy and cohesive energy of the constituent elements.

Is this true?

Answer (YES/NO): NO